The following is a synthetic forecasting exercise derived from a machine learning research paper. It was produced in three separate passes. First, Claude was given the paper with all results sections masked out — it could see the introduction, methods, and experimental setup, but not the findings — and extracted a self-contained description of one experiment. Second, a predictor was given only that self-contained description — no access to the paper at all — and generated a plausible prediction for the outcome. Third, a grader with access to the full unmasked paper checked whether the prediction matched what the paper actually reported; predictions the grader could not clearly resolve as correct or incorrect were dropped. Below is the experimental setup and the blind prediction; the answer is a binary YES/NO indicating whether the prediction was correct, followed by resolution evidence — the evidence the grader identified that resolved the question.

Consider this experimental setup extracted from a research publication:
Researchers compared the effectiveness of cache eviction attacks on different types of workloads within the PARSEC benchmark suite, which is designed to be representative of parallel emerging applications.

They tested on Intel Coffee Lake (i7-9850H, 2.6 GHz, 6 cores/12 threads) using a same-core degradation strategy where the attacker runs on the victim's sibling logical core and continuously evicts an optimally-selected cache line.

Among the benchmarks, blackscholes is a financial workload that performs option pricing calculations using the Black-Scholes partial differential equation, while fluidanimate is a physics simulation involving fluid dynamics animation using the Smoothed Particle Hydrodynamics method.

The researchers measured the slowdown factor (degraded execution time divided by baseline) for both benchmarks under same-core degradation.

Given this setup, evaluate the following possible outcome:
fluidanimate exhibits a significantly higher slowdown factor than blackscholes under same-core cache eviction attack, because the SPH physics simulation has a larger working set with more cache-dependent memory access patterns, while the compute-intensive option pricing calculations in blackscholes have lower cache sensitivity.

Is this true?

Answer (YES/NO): YES